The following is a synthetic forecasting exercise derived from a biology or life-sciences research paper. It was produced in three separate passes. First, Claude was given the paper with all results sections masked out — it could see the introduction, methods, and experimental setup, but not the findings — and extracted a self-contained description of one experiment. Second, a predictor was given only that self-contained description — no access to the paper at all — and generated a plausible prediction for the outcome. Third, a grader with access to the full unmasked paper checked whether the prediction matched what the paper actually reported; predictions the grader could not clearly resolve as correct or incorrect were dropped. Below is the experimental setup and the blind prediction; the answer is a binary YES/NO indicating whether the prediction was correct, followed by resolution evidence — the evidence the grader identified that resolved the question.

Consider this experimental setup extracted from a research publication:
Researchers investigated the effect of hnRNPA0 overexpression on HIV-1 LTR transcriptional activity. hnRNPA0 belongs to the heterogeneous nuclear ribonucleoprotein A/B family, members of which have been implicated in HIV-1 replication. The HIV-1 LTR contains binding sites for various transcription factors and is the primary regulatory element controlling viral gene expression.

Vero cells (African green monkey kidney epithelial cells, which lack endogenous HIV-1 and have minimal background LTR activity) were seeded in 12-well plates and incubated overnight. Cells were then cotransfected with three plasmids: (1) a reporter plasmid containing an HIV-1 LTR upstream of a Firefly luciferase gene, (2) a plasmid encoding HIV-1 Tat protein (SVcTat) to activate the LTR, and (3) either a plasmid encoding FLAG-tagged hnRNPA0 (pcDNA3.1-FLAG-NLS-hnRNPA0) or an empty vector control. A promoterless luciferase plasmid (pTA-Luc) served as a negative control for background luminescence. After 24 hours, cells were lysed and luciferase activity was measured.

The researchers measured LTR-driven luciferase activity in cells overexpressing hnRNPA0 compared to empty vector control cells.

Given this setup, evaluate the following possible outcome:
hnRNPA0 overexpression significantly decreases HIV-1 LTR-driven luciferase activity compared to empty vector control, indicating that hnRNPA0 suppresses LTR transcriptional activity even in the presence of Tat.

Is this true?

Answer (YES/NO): YES